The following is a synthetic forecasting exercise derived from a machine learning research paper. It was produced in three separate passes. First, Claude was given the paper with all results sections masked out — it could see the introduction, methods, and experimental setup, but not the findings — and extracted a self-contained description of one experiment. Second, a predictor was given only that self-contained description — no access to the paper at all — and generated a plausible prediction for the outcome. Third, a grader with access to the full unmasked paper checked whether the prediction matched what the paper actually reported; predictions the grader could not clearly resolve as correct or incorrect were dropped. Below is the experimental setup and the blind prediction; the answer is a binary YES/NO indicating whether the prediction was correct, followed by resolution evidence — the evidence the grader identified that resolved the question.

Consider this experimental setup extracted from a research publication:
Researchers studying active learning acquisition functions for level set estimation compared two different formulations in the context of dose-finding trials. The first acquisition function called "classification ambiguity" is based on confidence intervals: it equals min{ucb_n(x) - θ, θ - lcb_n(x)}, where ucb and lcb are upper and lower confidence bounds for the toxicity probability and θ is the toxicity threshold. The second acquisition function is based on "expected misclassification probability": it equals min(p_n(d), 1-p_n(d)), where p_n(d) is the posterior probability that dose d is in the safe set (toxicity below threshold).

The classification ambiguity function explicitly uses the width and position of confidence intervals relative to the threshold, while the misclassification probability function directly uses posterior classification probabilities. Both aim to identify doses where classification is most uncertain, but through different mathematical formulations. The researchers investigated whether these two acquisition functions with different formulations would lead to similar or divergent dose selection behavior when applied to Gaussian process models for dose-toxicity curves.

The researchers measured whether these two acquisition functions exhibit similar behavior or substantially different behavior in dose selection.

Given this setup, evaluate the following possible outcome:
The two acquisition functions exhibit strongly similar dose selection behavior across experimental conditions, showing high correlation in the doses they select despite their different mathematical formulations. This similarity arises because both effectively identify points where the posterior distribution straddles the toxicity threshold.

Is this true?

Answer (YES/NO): YES